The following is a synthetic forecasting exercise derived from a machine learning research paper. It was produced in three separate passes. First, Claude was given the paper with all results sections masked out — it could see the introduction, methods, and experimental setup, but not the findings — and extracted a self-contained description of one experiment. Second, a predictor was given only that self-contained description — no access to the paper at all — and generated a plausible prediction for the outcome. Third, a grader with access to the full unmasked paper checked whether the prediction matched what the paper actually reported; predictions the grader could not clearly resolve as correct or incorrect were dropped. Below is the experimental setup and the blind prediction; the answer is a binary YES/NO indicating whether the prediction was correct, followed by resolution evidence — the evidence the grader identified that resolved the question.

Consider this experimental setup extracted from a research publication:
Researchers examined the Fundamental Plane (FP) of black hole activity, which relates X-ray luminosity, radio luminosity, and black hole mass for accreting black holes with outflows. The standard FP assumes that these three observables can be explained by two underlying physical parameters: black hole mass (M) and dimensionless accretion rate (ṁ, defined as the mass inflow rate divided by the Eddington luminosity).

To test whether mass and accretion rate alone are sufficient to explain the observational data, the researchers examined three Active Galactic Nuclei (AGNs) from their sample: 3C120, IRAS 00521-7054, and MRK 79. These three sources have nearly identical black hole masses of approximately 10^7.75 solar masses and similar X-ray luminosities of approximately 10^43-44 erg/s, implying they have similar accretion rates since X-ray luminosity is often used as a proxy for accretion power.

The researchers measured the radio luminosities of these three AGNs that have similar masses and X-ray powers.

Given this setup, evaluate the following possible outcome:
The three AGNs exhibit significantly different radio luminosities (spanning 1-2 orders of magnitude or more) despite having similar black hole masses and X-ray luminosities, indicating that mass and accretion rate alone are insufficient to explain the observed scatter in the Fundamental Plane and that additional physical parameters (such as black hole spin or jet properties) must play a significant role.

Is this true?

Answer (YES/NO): YES